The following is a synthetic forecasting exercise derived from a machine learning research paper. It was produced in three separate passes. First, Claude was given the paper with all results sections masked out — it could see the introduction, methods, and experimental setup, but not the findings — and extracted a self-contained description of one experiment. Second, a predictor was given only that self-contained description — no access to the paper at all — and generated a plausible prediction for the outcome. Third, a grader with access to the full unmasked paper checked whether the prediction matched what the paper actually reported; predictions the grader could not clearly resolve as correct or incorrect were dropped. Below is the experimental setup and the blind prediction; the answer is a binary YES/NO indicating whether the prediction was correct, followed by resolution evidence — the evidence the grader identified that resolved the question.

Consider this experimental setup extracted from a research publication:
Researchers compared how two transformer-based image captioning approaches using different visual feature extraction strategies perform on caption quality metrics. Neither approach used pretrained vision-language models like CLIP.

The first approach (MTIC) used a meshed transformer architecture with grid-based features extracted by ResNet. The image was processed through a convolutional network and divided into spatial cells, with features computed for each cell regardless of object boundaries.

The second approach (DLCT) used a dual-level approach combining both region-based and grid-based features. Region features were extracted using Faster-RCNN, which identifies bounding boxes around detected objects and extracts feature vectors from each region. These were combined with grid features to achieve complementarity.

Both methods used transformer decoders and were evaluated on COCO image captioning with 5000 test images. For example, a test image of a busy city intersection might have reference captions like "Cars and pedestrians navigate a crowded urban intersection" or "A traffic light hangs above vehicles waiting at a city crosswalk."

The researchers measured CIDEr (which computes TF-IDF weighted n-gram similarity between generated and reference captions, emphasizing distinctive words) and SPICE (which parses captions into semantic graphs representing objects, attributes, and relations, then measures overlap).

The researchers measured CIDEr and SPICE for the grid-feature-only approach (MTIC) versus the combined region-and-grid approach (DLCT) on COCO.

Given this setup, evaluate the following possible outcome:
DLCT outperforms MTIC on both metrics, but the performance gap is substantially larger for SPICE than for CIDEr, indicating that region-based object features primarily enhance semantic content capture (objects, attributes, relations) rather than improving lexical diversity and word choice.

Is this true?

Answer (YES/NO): NO